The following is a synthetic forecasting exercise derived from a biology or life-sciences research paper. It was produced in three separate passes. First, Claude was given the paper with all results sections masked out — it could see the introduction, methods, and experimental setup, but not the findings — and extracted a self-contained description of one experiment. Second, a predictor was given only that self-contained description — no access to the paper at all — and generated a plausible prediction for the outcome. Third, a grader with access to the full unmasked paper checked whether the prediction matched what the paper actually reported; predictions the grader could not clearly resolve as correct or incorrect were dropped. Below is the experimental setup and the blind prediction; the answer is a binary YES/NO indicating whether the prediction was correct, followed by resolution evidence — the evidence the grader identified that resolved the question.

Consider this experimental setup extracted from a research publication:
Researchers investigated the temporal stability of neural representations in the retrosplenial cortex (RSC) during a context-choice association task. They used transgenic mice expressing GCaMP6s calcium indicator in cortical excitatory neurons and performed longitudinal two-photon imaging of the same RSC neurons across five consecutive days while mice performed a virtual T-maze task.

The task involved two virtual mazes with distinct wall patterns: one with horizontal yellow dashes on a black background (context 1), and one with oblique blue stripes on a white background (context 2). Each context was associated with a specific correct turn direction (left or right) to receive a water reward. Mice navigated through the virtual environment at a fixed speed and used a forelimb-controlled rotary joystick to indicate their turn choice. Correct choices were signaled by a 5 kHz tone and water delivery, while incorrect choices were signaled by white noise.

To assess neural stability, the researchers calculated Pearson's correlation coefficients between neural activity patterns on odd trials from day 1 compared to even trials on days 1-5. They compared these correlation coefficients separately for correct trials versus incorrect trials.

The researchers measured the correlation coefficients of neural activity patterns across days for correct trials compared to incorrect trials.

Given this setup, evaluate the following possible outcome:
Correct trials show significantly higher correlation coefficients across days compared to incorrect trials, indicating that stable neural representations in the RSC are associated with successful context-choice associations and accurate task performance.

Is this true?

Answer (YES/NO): YES